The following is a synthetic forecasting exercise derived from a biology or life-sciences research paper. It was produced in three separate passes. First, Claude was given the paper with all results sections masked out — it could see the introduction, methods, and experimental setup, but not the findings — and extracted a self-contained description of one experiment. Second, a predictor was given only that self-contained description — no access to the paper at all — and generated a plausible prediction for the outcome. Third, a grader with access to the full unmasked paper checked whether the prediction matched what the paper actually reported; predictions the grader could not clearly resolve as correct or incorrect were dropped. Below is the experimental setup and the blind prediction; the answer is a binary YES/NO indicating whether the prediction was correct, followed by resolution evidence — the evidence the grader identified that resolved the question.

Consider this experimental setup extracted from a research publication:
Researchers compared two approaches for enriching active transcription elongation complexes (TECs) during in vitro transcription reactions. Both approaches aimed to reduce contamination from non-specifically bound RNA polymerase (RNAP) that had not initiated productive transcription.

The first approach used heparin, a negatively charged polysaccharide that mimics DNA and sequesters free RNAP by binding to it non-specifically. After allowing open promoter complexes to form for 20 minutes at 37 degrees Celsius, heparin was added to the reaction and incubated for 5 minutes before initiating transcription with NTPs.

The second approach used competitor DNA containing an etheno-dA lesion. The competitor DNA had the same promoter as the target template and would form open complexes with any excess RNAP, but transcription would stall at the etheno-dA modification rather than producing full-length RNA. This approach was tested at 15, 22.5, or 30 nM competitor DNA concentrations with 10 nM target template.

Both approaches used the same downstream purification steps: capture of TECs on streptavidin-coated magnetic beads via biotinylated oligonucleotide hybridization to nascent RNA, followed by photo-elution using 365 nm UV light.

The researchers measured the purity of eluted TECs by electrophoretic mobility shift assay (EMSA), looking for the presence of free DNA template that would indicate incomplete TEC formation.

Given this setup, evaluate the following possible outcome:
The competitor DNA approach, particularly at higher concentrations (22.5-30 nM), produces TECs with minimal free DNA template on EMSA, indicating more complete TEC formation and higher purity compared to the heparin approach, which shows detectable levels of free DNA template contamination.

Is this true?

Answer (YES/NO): NO